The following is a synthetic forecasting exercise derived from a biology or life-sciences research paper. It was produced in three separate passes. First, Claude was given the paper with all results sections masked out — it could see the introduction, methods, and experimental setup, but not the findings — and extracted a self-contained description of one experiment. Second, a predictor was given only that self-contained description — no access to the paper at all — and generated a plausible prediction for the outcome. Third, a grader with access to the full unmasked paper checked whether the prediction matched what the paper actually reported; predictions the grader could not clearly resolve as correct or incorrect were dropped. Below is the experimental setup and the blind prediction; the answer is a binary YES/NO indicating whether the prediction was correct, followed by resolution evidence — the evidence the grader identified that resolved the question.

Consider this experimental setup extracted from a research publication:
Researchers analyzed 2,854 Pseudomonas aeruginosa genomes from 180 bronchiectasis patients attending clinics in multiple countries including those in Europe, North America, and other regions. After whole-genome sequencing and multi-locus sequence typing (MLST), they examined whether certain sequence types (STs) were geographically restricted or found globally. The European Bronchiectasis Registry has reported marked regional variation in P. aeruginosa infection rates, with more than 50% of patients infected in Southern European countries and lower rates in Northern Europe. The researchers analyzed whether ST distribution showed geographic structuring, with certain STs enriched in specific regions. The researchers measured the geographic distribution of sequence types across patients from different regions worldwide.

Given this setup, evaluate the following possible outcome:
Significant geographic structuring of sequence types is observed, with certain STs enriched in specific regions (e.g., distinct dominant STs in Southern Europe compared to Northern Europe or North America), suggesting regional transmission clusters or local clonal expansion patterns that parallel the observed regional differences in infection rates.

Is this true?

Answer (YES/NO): NO